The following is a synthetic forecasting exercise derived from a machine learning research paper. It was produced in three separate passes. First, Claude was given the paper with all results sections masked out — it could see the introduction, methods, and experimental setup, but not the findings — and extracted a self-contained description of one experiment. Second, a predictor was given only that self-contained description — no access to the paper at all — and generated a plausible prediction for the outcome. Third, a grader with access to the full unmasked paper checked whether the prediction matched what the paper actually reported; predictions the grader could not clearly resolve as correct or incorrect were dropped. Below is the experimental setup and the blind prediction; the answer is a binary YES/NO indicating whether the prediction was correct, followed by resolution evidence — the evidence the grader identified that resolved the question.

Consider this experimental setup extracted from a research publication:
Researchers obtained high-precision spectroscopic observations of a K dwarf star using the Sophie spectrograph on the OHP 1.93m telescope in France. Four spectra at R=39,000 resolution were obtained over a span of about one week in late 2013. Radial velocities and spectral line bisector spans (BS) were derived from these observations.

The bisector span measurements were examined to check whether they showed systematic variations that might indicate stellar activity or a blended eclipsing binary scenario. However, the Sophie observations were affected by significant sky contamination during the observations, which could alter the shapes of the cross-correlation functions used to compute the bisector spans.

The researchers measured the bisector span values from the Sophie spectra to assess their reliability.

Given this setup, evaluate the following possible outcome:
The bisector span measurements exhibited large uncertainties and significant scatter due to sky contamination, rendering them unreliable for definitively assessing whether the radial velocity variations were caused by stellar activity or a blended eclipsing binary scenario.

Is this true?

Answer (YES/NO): YES